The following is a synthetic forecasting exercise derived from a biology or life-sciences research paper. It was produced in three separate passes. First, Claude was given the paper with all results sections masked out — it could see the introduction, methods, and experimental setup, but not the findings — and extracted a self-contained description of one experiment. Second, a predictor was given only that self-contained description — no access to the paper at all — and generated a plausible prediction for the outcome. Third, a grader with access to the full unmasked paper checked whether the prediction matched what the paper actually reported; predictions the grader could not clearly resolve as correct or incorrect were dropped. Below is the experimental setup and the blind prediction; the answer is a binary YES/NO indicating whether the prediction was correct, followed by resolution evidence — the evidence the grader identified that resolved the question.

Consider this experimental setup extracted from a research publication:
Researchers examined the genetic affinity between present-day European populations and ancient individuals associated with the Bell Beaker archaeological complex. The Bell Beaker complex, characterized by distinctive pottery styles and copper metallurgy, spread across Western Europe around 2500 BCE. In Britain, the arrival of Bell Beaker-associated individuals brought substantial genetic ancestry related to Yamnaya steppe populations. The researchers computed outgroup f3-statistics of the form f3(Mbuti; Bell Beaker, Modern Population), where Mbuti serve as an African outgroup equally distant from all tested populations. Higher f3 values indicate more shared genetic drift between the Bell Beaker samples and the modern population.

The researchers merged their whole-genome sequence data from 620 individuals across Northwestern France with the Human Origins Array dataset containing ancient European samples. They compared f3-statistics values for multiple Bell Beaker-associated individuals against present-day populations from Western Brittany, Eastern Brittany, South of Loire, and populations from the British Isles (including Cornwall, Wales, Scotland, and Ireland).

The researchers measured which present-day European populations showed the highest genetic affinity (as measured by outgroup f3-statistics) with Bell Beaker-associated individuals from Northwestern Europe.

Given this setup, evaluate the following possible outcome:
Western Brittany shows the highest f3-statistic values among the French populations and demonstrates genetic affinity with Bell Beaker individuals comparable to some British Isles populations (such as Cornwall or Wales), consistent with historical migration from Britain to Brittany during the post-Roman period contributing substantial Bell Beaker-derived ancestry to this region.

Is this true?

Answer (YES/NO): NO